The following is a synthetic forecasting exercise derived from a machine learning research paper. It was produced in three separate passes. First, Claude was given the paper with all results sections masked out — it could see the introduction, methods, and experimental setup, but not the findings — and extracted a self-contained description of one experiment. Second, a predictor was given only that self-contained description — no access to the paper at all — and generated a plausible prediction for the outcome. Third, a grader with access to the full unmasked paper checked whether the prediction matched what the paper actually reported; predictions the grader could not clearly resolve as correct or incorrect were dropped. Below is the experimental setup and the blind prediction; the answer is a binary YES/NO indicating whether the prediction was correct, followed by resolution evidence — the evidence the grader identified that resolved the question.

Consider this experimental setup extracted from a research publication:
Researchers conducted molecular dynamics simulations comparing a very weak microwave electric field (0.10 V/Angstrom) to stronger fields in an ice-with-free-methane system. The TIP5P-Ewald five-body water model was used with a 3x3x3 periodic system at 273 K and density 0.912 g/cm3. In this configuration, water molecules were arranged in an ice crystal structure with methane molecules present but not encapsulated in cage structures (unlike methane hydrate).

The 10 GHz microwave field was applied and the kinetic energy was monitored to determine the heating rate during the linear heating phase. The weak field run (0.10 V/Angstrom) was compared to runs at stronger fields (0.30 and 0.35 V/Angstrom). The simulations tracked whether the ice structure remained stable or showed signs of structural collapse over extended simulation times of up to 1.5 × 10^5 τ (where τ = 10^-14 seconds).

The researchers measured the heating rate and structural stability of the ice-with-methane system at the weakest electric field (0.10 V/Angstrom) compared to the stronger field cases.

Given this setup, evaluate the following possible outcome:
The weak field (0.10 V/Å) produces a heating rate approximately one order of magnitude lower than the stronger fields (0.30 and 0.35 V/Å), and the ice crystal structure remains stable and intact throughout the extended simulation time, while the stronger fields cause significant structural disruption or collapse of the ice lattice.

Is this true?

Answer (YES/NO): NO